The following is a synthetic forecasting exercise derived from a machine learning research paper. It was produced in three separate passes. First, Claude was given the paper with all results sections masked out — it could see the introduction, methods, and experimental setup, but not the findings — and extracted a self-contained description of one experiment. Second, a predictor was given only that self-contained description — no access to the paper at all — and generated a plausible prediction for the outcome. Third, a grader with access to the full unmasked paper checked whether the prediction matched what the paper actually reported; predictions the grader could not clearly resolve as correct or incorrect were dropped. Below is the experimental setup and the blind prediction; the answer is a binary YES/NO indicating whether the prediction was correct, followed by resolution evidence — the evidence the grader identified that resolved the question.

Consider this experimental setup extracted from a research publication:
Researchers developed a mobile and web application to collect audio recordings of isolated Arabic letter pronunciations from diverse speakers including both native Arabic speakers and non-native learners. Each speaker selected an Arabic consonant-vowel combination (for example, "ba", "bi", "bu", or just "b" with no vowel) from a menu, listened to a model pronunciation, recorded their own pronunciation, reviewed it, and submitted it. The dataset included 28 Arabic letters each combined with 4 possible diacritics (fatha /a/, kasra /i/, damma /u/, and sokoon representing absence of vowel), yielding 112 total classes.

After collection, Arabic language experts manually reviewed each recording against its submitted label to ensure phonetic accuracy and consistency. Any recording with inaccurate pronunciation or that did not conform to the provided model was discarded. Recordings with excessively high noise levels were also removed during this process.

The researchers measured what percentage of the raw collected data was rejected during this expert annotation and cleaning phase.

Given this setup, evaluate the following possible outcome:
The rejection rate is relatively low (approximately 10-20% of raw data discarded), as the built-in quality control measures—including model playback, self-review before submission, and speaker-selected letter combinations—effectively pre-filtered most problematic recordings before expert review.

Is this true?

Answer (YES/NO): YES